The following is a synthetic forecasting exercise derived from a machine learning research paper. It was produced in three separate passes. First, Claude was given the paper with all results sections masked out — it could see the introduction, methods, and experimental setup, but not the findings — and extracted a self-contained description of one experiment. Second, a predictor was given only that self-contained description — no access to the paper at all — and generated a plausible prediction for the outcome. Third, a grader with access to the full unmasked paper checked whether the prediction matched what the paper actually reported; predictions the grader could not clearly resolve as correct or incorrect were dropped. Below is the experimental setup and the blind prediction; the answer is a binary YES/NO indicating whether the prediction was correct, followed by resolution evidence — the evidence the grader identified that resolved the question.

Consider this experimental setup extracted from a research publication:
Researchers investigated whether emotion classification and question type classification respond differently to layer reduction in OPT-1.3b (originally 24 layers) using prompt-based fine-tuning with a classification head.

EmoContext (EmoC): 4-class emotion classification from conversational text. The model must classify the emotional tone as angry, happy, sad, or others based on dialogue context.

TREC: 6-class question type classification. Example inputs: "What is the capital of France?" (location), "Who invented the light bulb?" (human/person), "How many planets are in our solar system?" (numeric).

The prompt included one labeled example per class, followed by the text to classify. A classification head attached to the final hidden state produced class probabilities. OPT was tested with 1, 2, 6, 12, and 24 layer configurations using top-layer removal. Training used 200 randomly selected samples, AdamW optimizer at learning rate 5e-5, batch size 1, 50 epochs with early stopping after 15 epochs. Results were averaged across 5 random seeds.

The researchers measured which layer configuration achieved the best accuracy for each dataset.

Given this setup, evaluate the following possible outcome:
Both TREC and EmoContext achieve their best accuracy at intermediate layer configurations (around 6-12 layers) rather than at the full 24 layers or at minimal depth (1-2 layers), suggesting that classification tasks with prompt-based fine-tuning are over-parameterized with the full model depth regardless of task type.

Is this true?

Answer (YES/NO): NO